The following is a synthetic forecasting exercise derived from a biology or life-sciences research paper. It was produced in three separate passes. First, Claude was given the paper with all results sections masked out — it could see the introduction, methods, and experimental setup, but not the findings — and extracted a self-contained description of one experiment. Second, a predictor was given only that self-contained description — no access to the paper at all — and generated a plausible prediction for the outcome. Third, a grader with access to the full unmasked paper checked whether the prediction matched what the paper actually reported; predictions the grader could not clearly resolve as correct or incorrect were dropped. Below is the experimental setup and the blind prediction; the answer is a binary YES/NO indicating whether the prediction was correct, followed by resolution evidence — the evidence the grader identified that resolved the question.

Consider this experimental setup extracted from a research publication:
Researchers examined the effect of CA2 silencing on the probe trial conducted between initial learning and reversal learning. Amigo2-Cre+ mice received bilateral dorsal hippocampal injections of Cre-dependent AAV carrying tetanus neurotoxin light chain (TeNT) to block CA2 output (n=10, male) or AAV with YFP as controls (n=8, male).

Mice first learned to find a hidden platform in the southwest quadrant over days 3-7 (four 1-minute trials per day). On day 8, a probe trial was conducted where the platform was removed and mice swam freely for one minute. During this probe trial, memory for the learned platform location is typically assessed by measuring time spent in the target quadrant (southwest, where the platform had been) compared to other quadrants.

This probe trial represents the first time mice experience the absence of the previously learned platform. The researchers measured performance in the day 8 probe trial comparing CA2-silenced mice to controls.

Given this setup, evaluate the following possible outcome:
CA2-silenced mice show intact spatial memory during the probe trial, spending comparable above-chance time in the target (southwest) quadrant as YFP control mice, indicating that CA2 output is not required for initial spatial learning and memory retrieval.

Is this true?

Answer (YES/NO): YES